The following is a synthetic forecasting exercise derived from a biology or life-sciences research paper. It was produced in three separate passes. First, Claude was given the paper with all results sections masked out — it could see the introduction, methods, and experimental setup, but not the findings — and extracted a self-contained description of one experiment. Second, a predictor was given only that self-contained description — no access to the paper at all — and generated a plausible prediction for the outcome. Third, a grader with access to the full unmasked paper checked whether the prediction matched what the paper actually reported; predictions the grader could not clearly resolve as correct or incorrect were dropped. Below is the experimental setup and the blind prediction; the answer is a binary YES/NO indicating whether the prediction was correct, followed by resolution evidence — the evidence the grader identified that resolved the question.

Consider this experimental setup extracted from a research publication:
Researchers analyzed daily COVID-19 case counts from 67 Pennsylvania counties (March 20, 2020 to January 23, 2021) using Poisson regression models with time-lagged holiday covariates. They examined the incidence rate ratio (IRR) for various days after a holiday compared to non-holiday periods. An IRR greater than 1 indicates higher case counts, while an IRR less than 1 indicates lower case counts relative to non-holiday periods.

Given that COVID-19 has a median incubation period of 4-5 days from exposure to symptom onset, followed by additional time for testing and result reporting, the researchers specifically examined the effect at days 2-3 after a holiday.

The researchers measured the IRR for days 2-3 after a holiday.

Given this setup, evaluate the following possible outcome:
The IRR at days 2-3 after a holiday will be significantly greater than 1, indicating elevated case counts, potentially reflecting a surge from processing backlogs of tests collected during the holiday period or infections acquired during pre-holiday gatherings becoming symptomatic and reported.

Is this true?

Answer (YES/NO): NO